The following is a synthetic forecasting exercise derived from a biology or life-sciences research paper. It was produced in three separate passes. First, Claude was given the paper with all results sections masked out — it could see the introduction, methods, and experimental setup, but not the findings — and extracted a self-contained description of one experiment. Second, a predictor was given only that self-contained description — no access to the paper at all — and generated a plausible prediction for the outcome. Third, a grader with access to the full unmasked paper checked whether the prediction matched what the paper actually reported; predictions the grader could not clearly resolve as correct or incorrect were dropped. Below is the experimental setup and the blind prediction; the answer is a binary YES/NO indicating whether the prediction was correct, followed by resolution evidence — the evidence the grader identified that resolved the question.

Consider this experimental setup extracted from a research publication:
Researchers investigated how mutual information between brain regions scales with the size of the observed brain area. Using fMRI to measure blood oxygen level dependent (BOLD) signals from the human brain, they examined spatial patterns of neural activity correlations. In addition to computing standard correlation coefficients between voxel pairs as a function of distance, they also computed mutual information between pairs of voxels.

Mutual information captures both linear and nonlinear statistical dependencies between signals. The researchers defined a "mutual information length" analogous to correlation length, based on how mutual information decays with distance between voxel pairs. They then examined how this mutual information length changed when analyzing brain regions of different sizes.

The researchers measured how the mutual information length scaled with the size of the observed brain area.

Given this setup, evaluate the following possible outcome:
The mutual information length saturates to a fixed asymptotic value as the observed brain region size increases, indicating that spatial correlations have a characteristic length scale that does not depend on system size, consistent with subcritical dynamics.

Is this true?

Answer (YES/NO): NO